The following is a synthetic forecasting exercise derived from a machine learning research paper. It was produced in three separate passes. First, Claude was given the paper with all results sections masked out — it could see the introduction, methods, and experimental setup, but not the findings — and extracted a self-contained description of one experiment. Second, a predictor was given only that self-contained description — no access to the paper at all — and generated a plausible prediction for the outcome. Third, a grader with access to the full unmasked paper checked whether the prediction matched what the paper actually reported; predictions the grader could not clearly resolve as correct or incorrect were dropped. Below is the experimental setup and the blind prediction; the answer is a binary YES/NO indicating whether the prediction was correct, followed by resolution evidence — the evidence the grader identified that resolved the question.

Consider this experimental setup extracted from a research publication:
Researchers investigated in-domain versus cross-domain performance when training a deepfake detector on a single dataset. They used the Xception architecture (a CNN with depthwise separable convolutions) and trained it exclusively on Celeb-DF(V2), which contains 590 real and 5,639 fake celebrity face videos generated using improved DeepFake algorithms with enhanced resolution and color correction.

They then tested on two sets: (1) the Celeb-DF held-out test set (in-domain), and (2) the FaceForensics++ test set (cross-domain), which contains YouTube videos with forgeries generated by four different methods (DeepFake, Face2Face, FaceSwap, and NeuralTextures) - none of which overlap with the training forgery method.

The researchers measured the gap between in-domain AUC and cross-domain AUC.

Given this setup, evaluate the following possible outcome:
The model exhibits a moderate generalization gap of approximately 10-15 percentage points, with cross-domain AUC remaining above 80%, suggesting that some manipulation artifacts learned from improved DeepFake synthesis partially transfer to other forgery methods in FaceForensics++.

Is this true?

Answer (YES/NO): NO